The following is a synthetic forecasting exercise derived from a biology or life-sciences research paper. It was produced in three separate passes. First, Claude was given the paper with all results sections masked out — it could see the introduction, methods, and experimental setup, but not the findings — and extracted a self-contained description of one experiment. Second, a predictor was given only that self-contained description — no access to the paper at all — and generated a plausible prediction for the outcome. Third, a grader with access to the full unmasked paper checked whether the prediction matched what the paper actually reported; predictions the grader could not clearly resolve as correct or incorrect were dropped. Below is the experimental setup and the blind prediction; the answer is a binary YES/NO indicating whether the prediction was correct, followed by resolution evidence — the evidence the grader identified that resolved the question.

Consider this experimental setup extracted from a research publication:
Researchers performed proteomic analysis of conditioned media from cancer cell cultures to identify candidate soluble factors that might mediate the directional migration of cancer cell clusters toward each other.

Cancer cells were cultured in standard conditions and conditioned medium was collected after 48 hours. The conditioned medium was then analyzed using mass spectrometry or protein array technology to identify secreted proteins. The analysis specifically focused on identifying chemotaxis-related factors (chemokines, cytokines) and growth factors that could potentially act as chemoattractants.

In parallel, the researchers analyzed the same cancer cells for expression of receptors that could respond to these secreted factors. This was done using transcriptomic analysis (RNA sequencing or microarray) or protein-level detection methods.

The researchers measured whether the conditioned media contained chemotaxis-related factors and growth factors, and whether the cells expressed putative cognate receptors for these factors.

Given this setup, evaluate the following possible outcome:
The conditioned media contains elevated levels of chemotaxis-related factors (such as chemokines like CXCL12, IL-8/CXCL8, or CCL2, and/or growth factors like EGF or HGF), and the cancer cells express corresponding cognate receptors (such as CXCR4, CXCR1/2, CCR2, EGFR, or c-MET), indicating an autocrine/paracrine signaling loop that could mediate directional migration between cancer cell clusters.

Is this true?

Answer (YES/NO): YES